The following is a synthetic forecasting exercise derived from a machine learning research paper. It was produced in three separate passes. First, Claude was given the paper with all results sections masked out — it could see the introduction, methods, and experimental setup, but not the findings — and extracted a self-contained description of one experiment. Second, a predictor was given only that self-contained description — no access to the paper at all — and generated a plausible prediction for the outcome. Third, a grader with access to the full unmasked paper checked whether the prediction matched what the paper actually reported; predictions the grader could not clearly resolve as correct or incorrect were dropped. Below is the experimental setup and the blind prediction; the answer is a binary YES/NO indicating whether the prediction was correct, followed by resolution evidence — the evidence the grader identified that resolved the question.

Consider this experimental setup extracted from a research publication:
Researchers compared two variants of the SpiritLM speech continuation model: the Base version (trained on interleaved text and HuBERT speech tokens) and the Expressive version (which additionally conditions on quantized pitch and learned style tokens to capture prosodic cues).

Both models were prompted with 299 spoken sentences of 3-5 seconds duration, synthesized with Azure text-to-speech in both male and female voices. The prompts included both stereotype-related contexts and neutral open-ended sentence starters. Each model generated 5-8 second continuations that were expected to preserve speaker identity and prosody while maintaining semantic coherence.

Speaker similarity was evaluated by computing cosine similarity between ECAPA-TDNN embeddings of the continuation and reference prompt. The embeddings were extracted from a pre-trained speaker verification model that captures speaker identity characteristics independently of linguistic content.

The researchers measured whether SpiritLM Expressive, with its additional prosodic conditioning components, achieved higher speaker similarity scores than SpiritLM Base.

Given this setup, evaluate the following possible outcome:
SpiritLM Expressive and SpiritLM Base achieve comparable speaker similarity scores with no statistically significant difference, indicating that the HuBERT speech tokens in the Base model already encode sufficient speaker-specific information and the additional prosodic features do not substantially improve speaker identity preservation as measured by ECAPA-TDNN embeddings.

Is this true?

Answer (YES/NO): NO